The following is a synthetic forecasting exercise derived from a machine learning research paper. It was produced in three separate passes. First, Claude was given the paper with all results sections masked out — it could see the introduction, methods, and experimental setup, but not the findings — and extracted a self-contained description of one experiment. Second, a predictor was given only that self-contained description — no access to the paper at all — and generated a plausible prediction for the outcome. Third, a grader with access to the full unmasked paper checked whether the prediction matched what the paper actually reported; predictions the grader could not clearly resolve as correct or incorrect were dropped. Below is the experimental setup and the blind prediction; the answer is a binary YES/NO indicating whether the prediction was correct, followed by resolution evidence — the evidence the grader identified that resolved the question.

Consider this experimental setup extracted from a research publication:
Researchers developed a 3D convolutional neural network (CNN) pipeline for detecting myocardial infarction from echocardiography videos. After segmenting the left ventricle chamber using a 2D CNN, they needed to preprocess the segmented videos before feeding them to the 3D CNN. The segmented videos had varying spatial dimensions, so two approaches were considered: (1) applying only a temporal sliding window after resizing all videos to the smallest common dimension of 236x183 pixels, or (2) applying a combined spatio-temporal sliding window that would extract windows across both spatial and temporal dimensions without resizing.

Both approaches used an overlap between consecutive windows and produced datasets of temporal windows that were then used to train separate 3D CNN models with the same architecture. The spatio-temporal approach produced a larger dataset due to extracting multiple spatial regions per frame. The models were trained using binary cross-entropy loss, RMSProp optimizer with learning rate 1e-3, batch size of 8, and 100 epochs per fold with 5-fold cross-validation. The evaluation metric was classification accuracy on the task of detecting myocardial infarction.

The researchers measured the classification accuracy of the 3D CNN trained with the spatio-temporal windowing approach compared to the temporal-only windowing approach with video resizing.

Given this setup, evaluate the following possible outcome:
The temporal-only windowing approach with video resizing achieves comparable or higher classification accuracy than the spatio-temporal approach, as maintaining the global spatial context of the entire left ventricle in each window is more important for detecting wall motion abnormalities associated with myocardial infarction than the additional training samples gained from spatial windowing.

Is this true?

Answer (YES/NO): YES